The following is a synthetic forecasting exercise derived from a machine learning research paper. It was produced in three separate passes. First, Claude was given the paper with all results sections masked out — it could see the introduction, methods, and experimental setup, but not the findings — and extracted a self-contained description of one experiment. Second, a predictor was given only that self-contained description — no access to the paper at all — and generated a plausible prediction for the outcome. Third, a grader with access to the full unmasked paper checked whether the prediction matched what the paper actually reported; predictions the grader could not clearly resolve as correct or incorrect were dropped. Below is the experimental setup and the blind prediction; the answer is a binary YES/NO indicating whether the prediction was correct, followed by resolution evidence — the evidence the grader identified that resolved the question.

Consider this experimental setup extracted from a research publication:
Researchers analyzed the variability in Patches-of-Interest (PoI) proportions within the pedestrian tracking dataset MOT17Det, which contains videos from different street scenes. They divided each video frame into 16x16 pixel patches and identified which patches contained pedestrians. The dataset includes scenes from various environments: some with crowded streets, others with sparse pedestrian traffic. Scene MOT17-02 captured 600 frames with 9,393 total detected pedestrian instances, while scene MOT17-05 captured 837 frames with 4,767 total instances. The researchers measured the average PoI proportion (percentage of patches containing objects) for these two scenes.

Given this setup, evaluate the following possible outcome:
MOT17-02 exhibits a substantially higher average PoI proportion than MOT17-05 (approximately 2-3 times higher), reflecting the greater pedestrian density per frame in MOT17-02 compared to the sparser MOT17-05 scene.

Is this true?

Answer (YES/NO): NO